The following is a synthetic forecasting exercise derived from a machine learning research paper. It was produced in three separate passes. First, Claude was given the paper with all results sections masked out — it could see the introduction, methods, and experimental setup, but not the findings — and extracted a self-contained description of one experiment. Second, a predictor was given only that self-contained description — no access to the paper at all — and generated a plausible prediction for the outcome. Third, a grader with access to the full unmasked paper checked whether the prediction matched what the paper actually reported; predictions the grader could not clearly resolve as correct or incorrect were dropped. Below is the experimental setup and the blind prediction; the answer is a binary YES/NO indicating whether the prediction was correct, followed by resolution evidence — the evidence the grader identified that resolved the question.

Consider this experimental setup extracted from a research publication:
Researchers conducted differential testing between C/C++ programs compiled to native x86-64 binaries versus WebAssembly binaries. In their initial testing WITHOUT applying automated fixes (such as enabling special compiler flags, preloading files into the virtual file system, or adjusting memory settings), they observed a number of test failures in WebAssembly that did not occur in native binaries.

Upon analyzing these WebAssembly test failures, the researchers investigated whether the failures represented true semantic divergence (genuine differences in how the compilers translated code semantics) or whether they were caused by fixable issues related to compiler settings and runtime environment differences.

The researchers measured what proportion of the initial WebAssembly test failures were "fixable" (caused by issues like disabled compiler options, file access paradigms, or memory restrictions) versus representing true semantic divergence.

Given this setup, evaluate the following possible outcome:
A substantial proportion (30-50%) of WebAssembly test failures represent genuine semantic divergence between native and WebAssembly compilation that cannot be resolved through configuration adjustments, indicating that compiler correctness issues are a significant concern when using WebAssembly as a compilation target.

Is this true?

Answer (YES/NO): NO